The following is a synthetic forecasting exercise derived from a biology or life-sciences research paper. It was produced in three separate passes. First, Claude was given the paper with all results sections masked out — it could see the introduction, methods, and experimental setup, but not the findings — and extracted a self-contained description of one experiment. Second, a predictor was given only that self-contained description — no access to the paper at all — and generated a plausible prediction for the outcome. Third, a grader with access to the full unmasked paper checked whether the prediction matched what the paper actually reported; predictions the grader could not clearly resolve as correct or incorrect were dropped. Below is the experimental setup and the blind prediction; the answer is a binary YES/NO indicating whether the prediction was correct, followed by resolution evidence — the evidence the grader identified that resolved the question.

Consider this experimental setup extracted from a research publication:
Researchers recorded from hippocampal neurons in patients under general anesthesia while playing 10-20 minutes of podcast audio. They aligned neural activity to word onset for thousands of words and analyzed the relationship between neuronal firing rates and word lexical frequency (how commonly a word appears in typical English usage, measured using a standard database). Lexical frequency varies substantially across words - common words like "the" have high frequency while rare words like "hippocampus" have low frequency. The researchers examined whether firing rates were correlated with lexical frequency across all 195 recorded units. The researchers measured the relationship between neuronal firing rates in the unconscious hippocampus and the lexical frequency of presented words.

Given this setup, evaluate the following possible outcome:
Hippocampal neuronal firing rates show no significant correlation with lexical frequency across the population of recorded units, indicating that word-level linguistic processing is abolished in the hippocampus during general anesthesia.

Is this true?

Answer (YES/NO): NO